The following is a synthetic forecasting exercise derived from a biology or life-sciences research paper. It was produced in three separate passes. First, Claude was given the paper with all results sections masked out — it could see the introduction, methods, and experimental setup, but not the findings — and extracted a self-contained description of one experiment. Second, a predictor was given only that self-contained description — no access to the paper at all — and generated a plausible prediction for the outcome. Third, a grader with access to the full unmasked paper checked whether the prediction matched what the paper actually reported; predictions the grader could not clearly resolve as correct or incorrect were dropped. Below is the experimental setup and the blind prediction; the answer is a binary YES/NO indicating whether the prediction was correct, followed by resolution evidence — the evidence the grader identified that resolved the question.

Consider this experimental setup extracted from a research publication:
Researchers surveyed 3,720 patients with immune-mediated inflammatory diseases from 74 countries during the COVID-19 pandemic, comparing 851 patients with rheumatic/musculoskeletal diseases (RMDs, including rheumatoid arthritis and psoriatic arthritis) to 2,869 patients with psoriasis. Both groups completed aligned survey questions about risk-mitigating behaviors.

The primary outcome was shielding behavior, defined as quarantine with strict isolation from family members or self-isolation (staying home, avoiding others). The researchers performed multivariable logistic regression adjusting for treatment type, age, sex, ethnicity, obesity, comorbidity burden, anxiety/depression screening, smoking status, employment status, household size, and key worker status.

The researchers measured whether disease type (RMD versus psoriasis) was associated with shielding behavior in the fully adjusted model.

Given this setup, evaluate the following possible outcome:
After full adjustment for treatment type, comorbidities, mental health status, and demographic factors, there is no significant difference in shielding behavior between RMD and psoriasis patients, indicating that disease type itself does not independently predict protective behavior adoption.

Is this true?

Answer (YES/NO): NO